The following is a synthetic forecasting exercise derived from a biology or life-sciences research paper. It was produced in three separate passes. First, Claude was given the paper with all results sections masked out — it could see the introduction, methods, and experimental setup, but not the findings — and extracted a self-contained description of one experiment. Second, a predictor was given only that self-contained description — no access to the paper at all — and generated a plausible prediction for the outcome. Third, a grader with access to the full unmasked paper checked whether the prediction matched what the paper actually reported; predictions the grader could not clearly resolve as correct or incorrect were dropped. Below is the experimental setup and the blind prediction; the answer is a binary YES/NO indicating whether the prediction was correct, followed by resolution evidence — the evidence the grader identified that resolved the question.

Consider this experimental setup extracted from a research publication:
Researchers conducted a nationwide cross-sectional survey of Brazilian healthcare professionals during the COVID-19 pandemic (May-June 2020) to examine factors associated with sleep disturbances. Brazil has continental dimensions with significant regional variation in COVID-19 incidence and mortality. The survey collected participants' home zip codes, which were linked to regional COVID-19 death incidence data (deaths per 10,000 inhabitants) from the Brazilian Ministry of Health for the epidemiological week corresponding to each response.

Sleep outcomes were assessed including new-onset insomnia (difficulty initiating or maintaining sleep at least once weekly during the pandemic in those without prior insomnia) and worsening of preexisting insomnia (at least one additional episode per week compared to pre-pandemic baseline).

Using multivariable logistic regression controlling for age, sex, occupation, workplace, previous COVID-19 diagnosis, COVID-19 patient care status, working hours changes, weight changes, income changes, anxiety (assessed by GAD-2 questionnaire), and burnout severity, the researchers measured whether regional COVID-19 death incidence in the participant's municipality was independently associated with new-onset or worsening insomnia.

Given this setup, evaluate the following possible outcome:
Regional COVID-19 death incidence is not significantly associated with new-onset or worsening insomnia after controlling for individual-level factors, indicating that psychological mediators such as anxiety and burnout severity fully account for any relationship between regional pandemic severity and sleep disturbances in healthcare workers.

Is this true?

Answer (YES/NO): NO